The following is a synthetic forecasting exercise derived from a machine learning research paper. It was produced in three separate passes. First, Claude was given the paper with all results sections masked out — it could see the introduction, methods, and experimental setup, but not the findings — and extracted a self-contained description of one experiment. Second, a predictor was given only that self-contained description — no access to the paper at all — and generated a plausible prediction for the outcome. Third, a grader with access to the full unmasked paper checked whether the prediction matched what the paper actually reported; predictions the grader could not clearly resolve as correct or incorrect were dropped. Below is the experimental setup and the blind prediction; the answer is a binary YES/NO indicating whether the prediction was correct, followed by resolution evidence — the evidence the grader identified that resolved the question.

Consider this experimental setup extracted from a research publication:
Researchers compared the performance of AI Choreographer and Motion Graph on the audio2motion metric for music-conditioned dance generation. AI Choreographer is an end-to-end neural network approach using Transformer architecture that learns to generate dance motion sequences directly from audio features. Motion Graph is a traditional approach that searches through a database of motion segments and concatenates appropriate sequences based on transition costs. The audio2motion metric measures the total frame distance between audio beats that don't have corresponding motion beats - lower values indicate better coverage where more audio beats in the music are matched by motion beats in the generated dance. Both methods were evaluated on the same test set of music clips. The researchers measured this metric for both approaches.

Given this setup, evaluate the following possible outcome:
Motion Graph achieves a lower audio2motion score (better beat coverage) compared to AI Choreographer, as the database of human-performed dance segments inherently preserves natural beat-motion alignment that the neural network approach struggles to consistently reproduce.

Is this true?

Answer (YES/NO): NO